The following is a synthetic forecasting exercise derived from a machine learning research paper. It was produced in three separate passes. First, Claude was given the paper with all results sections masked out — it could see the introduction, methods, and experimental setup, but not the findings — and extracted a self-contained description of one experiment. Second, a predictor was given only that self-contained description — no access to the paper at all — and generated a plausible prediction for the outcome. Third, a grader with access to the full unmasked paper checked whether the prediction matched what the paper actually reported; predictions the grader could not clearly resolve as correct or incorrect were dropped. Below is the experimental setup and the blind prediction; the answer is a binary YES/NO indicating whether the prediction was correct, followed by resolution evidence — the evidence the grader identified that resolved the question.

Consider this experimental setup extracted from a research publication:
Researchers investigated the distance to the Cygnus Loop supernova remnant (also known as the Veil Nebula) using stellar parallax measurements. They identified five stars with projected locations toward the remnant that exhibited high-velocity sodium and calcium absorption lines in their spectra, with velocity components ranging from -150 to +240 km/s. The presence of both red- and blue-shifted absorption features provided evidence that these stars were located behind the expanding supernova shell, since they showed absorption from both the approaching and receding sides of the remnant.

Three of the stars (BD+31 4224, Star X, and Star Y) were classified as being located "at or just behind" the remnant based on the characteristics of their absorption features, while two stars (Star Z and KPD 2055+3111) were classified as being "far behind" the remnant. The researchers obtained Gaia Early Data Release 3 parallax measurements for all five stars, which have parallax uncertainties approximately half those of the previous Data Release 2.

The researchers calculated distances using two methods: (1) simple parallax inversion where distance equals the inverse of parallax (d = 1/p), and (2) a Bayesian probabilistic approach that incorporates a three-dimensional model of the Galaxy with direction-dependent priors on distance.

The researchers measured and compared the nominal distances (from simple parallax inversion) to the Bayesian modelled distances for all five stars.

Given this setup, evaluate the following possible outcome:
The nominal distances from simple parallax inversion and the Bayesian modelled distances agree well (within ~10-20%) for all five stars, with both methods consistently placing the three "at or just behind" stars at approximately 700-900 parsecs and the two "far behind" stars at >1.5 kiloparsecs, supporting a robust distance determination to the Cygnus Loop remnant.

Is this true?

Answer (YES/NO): NO